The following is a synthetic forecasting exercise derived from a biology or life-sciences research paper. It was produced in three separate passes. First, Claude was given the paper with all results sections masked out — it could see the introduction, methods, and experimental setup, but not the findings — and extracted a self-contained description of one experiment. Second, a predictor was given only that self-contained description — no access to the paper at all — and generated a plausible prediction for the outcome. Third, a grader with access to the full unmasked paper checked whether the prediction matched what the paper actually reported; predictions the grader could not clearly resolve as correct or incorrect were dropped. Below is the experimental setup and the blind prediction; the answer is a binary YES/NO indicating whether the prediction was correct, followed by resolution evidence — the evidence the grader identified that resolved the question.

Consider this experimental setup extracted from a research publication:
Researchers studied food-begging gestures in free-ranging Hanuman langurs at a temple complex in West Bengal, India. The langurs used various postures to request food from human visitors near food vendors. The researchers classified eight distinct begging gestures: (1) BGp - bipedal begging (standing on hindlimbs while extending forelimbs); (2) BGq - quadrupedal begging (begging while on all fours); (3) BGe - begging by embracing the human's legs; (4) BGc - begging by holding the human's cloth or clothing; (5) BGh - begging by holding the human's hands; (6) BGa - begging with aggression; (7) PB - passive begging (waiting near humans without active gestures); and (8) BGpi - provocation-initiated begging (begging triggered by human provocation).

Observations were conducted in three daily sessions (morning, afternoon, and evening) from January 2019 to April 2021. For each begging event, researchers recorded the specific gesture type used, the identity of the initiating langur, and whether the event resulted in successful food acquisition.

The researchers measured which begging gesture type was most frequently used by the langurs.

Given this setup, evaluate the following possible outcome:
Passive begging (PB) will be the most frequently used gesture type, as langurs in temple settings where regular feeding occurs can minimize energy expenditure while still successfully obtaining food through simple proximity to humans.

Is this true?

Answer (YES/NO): NO